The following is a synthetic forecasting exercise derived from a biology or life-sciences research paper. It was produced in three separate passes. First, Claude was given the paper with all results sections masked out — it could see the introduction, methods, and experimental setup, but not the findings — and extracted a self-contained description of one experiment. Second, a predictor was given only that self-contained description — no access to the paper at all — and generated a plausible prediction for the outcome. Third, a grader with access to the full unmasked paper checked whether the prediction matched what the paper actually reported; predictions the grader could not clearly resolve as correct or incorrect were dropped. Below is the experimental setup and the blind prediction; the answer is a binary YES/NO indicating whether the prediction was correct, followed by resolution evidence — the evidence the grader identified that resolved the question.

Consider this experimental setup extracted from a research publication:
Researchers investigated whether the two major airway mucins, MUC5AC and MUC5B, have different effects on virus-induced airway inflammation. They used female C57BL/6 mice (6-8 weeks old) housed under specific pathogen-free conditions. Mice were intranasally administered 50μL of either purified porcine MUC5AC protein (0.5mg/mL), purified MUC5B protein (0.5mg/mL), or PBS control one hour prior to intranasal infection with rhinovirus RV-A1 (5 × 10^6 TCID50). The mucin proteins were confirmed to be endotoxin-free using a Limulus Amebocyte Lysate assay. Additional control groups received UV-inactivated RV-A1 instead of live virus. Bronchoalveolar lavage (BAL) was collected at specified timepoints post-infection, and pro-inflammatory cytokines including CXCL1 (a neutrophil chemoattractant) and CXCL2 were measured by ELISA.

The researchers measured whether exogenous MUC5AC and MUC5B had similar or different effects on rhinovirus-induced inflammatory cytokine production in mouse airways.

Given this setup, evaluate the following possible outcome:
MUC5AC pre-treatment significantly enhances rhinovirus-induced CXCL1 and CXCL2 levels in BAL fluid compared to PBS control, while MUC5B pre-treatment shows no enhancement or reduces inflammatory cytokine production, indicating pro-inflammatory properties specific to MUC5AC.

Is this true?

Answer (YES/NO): YES